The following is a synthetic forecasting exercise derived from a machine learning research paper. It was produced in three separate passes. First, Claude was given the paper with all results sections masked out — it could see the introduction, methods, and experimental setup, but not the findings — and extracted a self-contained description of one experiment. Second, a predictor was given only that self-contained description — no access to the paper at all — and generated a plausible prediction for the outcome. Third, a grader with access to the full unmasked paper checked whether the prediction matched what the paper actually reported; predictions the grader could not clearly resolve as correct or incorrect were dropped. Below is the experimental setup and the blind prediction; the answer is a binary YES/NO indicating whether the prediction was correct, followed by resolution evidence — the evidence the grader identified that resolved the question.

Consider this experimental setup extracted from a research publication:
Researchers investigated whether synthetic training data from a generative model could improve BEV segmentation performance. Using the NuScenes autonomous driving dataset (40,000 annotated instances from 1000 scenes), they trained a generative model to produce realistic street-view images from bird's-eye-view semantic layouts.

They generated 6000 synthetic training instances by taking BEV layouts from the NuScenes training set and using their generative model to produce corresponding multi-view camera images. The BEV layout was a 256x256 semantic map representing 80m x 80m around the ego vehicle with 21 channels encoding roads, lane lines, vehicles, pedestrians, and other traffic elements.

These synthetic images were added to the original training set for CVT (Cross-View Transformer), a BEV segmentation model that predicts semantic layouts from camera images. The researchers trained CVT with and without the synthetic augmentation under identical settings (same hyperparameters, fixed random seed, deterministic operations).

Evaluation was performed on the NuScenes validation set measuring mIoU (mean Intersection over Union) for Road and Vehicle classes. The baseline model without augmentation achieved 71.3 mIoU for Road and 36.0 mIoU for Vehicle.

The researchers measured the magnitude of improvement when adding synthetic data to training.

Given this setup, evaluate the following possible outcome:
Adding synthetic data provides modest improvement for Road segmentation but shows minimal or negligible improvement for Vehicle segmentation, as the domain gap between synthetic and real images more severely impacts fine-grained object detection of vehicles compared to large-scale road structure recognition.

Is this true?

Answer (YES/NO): NO